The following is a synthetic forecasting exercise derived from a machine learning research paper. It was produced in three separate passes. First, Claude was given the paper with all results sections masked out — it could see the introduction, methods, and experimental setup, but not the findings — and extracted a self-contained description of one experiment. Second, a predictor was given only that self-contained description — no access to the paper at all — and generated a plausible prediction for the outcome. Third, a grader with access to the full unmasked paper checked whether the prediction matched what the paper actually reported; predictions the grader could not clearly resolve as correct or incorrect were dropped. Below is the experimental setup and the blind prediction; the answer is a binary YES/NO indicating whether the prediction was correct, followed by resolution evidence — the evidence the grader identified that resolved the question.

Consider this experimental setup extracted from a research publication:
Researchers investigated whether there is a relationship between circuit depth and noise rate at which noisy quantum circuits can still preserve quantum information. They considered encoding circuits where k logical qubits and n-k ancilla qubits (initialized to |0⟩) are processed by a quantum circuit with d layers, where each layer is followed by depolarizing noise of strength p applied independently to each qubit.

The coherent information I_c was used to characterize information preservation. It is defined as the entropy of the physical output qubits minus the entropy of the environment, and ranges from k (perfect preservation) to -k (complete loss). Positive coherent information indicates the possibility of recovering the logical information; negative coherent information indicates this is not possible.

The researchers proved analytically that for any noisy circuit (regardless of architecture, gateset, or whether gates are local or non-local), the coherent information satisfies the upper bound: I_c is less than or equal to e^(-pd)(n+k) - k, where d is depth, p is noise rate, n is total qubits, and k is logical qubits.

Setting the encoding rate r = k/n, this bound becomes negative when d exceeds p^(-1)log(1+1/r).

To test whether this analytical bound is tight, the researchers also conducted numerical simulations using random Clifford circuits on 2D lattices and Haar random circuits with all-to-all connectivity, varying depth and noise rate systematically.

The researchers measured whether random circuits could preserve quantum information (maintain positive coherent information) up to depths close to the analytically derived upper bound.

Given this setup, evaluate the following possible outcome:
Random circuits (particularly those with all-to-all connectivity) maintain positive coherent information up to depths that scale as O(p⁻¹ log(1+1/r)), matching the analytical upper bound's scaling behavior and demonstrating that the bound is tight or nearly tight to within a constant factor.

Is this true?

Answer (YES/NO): YES